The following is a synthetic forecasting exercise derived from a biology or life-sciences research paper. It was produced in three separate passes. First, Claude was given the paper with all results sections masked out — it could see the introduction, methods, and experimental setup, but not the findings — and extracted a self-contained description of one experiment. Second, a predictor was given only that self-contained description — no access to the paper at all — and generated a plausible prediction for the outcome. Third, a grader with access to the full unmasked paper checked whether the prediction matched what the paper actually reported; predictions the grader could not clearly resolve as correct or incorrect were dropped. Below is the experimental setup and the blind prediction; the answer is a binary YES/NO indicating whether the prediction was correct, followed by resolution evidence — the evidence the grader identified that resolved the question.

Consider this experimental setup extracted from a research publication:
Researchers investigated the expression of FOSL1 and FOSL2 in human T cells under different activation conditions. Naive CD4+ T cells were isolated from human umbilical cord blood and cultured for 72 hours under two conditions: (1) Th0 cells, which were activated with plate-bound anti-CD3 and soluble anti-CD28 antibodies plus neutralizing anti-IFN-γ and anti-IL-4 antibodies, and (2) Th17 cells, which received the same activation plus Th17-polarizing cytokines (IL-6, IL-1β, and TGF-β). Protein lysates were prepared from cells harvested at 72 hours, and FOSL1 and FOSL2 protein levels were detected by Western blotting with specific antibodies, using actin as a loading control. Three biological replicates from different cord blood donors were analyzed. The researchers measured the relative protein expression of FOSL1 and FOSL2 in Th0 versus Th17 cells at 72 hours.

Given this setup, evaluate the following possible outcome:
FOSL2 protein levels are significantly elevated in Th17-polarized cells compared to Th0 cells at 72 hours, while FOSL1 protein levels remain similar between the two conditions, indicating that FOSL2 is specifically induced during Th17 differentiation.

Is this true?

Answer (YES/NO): NO